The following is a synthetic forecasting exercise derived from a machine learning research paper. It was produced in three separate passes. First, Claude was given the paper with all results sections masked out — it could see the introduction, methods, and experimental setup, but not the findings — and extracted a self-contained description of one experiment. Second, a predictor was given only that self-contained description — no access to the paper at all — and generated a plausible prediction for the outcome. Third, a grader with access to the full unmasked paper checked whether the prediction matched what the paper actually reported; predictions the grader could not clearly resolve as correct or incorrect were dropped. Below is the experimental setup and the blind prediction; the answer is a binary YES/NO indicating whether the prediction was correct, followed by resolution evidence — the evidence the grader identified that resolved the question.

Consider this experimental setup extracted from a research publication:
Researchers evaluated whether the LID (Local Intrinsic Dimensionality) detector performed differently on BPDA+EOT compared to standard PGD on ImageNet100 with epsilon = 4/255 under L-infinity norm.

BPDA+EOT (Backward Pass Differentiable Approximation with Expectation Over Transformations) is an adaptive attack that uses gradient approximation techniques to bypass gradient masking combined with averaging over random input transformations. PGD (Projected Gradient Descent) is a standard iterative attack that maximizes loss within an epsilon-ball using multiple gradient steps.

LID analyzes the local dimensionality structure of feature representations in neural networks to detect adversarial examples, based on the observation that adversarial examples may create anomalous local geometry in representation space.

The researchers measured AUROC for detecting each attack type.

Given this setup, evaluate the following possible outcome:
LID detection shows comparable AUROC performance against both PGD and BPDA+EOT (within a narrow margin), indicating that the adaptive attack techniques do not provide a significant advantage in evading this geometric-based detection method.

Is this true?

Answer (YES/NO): NO